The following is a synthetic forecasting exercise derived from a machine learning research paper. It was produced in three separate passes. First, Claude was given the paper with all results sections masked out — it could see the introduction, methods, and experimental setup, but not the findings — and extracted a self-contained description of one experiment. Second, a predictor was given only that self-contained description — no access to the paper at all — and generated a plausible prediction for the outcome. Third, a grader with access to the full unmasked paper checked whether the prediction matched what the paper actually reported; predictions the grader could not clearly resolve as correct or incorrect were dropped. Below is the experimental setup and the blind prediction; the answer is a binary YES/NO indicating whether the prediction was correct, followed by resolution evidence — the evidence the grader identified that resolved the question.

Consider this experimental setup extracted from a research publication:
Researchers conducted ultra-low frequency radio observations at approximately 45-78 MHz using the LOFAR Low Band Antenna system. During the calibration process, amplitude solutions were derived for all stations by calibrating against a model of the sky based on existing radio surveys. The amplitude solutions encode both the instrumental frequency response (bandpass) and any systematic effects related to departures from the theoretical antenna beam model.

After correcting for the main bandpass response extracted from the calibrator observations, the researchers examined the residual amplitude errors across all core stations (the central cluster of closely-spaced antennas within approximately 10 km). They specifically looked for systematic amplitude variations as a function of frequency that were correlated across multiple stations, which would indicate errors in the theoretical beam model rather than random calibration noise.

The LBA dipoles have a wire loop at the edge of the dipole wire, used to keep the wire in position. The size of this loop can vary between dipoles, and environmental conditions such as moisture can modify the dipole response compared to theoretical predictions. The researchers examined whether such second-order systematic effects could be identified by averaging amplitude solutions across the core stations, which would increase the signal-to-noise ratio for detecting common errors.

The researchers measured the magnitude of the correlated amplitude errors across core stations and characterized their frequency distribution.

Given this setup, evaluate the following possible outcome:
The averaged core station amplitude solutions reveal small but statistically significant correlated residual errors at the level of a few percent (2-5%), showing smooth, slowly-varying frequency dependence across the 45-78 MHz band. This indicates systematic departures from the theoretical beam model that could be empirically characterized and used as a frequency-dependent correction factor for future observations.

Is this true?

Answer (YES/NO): NO